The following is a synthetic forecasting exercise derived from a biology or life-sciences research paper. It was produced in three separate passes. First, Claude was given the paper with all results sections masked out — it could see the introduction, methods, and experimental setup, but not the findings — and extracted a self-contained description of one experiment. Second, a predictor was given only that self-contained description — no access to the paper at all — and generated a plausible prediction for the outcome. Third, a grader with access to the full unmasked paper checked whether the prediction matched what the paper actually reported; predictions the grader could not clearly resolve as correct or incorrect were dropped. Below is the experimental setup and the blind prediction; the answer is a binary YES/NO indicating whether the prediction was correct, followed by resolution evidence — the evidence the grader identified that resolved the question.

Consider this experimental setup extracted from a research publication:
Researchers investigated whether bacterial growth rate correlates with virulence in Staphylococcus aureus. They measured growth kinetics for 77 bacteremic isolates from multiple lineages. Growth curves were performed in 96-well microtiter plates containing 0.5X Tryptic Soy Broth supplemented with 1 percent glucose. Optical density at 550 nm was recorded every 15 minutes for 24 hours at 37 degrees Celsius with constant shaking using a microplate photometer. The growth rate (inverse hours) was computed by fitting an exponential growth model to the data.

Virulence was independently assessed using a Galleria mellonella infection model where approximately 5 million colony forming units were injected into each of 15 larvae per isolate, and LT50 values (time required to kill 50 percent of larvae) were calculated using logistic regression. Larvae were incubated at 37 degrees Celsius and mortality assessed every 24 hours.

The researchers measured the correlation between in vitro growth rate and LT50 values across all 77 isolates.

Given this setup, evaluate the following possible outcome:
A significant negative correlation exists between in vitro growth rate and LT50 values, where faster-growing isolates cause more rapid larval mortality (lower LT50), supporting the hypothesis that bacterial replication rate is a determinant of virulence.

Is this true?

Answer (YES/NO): NO